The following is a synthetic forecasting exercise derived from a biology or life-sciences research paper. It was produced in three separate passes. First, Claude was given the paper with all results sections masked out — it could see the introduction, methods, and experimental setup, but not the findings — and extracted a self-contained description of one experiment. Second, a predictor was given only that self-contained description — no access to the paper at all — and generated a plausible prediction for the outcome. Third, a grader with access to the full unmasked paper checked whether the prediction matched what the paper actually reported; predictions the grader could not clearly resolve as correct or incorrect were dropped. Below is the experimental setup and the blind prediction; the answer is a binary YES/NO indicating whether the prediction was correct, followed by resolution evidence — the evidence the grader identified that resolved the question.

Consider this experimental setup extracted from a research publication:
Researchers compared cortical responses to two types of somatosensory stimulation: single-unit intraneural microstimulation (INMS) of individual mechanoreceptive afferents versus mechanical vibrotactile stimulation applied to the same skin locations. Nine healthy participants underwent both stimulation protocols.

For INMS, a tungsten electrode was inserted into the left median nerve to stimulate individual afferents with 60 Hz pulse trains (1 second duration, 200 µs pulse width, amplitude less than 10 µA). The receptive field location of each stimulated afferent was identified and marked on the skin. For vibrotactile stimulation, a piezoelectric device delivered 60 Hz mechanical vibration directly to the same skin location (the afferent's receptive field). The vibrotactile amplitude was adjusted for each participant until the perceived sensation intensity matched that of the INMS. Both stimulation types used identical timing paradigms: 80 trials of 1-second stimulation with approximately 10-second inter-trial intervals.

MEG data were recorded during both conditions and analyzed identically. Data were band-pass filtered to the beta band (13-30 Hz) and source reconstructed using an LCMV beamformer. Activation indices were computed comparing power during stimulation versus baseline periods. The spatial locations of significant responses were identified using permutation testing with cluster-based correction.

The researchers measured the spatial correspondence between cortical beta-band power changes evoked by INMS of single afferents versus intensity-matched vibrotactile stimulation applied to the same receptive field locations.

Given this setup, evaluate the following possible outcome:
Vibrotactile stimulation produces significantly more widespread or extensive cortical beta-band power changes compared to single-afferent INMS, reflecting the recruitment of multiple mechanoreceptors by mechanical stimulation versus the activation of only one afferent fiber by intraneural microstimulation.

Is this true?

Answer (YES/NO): NO